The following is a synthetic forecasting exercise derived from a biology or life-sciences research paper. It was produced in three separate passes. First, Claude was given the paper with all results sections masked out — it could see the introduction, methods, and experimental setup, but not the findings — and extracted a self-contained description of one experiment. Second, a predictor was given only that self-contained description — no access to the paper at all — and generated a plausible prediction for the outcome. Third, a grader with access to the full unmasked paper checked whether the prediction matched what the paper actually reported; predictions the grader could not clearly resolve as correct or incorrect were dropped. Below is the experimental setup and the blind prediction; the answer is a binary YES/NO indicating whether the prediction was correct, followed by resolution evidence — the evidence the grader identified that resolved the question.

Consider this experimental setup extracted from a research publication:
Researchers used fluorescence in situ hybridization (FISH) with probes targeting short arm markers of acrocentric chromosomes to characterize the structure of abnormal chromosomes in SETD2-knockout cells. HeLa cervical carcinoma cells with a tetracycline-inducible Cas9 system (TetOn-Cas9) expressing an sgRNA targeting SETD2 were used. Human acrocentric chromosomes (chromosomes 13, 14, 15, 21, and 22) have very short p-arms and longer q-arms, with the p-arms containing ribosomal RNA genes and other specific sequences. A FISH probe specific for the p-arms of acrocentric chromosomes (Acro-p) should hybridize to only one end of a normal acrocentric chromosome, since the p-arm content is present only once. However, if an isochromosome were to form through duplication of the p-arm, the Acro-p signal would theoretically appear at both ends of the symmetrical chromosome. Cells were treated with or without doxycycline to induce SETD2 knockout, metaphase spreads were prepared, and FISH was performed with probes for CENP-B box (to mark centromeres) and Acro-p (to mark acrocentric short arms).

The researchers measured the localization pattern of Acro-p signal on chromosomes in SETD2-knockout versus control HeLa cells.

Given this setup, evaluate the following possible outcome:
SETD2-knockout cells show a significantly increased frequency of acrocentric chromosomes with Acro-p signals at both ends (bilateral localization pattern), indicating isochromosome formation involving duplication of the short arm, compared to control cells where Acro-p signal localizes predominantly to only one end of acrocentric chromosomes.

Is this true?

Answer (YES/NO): YES